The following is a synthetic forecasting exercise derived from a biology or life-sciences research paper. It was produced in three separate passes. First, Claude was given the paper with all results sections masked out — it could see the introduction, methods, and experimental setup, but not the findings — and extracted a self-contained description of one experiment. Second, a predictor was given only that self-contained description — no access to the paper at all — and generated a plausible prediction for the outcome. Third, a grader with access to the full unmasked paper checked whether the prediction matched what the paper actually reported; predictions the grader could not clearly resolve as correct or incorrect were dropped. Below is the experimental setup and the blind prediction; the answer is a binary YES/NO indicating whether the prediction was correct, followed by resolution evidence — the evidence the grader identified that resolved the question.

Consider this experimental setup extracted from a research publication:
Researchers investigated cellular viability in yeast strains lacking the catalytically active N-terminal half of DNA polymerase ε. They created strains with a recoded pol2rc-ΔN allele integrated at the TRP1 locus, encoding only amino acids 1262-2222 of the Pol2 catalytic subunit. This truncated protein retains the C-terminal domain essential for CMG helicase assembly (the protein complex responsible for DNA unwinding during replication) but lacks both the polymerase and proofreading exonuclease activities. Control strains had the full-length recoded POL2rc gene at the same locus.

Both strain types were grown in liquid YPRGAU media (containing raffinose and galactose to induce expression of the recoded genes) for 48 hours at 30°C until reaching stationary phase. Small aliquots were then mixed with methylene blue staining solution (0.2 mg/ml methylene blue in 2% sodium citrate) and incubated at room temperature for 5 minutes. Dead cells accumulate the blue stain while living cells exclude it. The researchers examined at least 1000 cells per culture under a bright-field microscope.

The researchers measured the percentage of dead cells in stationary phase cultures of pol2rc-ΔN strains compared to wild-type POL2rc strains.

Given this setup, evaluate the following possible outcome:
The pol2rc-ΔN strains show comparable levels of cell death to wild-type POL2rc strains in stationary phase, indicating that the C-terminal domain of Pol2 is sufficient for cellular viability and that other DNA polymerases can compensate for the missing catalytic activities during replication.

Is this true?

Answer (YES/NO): NO